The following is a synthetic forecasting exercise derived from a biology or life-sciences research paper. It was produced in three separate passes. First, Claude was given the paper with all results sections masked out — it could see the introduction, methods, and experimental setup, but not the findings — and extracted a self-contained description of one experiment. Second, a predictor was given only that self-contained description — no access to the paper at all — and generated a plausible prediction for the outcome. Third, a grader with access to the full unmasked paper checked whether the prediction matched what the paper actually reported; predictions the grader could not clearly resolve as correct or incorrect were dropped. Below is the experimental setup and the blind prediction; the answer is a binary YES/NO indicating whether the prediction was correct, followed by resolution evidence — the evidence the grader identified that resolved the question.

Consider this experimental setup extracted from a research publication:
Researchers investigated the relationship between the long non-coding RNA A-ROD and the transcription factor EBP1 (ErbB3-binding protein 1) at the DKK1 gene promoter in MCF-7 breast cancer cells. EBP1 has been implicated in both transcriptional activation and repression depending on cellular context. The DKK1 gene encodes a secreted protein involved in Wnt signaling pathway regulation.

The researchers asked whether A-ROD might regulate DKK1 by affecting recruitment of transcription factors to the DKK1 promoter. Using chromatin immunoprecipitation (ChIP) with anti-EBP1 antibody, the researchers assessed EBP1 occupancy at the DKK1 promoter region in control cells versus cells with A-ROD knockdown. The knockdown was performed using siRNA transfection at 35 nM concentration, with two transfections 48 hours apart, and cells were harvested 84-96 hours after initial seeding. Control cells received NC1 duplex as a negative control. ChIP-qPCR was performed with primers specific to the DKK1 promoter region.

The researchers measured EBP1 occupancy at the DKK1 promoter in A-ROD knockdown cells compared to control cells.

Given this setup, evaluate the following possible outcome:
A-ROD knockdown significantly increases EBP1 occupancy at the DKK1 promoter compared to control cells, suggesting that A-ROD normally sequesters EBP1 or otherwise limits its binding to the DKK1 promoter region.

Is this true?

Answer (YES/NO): NO